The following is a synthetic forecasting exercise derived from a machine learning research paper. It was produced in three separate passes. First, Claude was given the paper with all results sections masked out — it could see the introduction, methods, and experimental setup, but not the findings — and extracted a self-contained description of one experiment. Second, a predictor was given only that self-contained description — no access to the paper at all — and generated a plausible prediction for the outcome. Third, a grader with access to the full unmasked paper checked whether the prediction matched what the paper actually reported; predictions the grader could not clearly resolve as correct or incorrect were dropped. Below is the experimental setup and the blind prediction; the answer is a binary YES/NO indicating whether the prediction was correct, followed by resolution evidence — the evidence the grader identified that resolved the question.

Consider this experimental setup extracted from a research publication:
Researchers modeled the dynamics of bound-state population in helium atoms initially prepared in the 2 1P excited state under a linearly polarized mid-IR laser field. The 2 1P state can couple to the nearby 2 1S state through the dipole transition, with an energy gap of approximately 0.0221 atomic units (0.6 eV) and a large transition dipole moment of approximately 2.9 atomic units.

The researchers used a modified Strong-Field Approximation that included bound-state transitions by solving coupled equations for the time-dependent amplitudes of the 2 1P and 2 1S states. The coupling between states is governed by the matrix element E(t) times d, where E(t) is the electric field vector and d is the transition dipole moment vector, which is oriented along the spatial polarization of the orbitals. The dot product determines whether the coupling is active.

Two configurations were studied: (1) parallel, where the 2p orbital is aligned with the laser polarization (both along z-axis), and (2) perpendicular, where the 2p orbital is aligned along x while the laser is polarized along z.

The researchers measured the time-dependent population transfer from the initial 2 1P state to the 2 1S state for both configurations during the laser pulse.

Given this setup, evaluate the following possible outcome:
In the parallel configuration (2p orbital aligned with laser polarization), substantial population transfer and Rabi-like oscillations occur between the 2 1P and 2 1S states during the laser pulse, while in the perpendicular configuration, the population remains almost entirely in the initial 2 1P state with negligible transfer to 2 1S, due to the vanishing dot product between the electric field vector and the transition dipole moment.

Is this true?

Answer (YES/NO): YES